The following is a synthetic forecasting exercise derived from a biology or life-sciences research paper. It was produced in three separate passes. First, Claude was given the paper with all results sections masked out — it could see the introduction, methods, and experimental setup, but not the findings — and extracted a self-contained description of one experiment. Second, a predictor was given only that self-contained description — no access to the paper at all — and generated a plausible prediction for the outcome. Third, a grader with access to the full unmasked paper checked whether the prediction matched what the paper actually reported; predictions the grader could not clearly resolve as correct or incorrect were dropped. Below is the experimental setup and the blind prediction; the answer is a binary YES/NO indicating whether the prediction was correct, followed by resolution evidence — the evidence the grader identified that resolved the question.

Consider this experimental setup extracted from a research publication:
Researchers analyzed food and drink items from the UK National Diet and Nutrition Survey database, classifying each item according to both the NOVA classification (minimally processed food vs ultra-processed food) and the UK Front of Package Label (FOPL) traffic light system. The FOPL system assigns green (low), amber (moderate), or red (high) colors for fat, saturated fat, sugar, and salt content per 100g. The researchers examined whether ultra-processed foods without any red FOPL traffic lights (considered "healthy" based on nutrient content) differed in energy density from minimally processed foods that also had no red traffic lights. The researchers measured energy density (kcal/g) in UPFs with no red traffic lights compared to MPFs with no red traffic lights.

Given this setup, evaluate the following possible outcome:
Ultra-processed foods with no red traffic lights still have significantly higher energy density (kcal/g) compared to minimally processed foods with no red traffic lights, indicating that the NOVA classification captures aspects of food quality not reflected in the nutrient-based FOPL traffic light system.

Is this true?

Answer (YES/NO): YES